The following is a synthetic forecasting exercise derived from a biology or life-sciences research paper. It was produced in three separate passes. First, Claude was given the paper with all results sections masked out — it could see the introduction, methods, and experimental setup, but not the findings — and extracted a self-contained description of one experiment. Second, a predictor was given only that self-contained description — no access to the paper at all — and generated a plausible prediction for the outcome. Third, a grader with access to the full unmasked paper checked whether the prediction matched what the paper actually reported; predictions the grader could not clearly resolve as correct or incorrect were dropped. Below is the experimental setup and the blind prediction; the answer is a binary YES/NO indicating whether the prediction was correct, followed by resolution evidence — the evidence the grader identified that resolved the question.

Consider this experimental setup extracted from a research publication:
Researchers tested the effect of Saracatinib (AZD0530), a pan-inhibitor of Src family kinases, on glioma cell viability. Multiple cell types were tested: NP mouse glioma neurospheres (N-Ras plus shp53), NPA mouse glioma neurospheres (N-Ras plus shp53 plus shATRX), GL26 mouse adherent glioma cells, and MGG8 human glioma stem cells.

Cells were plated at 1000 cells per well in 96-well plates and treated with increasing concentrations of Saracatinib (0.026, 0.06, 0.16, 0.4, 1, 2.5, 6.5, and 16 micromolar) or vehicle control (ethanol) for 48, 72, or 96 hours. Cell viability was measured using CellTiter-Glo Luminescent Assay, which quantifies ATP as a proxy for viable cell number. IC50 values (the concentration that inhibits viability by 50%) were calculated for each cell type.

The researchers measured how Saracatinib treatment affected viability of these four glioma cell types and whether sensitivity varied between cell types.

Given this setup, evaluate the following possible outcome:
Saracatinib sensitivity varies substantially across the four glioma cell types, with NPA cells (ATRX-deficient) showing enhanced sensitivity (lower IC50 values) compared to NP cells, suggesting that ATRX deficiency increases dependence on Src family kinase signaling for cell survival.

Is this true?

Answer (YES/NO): NO